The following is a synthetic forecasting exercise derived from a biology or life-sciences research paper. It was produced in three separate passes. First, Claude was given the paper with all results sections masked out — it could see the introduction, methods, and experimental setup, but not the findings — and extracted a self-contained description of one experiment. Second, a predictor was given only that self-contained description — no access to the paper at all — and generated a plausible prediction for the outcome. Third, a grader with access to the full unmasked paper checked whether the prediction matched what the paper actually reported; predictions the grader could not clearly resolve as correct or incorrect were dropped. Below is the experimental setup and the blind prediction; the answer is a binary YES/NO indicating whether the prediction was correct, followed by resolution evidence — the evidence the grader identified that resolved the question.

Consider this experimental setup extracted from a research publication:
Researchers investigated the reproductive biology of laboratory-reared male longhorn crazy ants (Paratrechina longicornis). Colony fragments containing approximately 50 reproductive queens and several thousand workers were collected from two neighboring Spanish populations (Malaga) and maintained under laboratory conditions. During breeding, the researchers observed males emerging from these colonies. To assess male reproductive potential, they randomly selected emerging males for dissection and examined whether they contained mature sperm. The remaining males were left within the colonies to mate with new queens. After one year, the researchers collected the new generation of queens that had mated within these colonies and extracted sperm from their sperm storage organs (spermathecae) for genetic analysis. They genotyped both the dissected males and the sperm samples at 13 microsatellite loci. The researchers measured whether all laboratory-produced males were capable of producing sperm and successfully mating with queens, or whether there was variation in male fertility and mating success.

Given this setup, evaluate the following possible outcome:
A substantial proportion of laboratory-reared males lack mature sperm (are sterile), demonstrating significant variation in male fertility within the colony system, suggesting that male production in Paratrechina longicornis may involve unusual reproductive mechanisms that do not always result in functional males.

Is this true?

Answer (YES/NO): NO